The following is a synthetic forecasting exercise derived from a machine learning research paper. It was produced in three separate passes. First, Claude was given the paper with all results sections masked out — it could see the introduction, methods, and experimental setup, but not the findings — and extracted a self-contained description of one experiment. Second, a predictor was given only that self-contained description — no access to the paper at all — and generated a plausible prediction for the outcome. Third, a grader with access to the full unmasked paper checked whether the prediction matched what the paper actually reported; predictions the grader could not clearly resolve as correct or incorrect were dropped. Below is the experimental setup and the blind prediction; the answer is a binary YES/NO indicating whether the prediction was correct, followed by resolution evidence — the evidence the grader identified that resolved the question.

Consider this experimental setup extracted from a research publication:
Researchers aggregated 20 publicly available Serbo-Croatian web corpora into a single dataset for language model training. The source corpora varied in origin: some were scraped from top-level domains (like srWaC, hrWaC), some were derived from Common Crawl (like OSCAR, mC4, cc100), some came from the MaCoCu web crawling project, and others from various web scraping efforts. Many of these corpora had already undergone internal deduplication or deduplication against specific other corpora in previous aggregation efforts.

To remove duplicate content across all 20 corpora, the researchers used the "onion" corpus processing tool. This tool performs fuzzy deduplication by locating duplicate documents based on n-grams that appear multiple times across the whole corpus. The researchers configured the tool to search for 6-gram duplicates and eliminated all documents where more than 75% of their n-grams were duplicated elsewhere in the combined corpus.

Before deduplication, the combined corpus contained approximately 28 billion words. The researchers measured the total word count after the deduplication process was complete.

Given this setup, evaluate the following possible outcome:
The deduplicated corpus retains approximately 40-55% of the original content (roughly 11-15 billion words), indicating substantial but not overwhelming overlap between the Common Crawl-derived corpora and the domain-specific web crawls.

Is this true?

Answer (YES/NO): NO